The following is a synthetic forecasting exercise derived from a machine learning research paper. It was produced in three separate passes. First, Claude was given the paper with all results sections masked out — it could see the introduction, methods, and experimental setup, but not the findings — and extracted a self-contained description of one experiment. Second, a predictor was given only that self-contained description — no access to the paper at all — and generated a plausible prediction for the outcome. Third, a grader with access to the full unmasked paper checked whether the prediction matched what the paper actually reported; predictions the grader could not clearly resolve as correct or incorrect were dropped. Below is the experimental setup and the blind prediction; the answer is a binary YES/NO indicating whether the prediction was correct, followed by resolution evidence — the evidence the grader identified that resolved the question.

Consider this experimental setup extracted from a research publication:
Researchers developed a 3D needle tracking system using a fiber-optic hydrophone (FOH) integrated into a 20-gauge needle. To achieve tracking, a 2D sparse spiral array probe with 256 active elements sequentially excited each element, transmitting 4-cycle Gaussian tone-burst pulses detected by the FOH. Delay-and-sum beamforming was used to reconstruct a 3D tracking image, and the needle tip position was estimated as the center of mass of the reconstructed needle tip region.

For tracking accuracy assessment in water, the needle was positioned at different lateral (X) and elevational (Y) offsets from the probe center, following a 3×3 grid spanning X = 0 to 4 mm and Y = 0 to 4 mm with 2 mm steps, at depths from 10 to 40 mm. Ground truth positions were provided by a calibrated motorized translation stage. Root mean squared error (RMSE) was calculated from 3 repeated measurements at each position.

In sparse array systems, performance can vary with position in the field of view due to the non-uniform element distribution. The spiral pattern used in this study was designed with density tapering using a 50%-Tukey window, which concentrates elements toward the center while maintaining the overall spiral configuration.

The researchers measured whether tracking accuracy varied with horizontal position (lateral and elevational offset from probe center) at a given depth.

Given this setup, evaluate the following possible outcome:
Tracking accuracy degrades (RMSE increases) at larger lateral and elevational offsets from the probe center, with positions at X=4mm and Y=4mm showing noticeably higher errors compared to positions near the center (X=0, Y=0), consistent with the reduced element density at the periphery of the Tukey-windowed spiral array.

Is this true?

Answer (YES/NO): YES